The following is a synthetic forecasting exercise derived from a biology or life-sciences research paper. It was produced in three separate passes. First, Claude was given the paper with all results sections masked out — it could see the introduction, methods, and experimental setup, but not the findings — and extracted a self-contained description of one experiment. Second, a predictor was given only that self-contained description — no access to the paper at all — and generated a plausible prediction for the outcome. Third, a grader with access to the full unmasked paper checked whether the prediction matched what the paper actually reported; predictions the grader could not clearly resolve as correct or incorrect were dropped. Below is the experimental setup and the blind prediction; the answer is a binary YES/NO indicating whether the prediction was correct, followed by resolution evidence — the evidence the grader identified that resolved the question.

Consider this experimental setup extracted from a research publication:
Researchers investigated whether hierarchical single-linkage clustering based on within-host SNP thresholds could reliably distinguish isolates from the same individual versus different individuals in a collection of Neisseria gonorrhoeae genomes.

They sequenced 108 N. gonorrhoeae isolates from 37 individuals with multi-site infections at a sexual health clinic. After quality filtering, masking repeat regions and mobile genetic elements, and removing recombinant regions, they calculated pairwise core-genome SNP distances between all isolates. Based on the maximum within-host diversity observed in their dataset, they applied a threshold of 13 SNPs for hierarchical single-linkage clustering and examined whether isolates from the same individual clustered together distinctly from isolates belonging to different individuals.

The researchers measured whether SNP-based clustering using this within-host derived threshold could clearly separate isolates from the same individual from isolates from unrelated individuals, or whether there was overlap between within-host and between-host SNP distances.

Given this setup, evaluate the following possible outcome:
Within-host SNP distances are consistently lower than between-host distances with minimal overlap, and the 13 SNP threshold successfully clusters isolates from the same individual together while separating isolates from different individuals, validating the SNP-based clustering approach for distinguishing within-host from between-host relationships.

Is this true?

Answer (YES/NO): NO